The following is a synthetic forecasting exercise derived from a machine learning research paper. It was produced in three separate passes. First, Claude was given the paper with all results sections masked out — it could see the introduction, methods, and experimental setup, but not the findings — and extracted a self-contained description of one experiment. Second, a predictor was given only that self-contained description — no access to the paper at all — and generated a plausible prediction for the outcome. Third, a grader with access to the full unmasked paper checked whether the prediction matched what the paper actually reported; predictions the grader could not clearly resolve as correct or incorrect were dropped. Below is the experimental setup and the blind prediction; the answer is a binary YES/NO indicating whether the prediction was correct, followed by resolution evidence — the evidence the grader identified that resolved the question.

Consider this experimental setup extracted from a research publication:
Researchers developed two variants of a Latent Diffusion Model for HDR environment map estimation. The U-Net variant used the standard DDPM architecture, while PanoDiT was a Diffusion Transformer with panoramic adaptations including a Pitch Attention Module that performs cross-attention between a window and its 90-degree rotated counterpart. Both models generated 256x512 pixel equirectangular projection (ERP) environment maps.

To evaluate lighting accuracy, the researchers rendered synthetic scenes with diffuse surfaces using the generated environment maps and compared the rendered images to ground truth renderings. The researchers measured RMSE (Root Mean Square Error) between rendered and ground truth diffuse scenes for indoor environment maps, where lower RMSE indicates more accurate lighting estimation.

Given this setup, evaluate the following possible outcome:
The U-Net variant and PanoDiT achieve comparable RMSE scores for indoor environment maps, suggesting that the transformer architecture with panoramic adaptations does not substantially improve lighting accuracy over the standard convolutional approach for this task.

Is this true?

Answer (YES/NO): NO